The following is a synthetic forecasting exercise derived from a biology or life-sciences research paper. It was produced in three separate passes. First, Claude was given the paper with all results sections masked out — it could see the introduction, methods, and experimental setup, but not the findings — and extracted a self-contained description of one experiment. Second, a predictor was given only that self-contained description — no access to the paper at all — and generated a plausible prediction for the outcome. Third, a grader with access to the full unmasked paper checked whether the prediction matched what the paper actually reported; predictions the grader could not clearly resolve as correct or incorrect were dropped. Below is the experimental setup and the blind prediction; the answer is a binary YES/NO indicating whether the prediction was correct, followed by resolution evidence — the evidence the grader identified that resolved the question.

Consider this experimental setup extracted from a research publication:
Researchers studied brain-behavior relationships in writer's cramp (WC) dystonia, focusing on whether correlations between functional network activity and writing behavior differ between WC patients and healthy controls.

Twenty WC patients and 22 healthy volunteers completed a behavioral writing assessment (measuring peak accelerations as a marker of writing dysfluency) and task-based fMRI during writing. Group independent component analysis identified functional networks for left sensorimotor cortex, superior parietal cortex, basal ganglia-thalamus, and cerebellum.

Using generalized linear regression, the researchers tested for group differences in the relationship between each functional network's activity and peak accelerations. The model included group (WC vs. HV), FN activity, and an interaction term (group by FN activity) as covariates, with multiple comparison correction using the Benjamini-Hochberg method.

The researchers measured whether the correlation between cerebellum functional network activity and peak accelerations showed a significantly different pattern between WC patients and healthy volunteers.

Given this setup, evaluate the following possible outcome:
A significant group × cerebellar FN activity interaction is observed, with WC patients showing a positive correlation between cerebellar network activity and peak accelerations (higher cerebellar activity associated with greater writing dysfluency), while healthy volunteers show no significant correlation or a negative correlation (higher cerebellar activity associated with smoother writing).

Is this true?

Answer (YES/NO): NO